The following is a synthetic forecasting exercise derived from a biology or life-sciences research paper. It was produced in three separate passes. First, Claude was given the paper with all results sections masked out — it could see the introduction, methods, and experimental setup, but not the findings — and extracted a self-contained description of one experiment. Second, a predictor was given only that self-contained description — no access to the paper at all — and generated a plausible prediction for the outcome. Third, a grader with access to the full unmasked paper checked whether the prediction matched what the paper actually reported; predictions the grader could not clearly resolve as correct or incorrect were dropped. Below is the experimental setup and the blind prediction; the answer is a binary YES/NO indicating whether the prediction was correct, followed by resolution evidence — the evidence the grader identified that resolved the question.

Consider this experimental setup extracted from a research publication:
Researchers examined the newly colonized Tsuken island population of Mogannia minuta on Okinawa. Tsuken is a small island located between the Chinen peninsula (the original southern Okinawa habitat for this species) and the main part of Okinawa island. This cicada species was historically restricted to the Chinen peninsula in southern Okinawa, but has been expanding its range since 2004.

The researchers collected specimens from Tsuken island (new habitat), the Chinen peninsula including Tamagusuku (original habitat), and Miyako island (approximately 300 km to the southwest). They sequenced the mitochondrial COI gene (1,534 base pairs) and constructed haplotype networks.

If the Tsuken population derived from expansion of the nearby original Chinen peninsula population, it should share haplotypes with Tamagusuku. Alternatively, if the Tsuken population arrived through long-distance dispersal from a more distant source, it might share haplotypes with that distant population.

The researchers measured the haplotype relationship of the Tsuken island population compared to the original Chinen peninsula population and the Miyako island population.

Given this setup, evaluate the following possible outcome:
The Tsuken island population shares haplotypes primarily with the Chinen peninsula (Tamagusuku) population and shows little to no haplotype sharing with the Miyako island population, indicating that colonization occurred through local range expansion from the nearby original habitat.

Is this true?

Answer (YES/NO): NO